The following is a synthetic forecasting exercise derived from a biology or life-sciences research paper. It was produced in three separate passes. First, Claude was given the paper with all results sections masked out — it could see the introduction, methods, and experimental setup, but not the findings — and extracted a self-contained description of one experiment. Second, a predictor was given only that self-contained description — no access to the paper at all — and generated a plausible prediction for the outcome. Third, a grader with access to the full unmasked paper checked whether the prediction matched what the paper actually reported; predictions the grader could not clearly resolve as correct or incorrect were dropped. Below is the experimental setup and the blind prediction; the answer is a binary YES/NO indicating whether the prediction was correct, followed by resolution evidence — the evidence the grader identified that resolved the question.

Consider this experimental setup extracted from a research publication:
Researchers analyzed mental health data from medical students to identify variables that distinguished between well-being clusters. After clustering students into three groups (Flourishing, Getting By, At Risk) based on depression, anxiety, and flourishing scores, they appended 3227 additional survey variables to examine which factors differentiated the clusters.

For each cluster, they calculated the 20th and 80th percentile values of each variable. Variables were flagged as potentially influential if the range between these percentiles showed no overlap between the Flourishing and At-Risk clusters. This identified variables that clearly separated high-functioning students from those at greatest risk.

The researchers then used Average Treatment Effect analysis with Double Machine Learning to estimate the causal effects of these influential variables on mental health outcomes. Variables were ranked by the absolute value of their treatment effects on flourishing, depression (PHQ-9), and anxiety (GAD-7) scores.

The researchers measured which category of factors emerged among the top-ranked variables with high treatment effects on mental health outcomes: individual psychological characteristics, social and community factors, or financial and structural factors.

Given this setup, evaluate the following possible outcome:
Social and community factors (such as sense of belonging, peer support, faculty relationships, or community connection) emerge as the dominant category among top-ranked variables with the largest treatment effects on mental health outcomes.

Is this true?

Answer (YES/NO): NO